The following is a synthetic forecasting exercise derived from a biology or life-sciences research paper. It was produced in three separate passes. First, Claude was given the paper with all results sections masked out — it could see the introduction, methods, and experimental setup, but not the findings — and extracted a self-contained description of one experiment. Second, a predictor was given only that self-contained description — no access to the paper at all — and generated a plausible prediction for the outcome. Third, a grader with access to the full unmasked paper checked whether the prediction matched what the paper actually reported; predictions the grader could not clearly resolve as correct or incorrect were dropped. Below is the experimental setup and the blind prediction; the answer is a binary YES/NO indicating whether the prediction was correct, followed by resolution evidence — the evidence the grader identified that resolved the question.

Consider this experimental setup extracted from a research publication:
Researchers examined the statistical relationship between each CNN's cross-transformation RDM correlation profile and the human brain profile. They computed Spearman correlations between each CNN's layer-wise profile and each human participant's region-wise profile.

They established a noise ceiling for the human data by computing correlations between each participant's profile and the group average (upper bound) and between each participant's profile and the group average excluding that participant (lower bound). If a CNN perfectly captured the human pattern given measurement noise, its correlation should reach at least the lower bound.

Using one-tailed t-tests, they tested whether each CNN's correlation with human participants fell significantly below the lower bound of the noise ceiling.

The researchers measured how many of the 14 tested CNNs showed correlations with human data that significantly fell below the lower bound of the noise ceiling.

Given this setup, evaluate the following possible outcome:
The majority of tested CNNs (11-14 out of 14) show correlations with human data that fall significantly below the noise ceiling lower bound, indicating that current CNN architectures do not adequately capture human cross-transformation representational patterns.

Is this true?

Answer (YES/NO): YES